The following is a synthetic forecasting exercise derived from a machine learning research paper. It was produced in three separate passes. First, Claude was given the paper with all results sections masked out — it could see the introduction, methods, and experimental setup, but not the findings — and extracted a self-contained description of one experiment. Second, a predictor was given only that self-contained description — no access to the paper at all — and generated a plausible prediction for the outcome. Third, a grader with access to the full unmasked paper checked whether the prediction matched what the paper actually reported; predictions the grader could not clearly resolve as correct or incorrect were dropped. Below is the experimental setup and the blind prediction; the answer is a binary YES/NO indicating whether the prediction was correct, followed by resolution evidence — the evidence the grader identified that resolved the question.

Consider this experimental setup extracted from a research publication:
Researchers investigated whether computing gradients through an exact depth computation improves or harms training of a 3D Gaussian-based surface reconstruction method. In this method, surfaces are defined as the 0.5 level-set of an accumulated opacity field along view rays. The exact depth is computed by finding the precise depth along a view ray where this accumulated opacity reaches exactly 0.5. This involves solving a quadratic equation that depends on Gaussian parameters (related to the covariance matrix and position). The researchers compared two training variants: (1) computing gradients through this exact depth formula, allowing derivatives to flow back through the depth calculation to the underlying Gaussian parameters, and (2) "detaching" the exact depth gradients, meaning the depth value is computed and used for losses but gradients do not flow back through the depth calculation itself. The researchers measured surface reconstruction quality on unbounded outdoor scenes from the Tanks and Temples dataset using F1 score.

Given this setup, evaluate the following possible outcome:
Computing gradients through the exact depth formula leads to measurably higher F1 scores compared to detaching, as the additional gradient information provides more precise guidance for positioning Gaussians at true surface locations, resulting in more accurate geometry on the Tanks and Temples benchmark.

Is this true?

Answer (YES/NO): NO